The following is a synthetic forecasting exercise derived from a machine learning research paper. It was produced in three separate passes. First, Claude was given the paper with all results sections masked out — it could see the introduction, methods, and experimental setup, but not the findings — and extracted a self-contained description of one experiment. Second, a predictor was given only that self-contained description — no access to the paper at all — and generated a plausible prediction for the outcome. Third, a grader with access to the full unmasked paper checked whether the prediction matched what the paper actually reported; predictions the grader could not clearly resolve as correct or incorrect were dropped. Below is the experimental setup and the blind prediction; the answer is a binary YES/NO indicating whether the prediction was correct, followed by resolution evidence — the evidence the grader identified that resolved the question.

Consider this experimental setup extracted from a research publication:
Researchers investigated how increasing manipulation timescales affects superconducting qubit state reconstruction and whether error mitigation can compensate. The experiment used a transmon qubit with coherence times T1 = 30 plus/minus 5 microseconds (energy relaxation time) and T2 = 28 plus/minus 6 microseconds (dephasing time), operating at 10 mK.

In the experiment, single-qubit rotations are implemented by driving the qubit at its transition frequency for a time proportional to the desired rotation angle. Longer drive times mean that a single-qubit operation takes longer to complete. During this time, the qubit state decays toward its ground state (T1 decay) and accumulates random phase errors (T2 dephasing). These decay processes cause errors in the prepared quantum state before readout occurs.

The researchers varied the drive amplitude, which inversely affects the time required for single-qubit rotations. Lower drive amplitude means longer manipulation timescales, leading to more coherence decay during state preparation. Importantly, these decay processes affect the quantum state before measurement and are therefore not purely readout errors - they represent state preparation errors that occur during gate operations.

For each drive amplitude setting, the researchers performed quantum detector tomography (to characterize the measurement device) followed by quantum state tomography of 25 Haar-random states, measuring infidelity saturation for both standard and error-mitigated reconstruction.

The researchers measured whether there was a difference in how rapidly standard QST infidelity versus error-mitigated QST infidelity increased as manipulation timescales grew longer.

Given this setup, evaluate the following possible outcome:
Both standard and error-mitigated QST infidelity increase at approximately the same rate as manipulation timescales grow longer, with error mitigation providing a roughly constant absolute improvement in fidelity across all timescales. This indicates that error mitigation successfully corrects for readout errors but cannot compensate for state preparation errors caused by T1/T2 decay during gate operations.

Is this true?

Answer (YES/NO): NO